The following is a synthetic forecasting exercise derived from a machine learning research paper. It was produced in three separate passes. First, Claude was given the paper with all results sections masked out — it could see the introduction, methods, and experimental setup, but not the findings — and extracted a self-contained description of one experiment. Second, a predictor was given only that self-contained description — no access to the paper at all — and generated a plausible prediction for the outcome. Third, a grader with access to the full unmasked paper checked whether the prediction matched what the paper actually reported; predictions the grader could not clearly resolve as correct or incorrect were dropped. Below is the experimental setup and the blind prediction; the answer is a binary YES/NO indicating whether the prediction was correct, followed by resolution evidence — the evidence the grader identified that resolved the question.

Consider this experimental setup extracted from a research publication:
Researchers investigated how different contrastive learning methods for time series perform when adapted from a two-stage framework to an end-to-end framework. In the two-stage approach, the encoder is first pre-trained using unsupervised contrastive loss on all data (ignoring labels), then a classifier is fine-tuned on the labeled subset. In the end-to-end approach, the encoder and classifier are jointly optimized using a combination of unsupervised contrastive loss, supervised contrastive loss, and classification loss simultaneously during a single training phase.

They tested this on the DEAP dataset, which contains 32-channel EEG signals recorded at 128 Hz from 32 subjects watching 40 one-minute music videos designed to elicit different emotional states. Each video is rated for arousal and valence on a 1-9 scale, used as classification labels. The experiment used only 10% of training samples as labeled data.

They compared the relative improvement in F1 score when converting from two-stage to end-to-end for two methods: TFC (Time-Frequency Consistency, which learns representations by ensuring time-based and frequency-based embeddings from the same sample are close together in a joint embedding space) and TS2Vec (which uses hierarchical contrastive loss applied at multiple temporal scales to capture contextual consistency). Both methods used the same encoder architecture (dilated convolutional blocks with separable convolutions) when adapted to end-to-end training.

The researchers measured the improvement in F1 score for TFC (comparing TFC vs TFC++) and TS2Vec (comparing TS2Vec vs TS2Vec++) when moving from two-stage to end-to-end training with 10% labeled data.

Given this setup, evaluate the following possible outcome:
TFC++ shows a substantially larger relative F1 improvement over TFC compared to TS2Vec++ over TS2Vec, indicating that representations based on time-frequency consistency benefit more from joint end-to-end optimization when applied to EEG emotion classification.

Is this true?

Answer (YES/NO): YES